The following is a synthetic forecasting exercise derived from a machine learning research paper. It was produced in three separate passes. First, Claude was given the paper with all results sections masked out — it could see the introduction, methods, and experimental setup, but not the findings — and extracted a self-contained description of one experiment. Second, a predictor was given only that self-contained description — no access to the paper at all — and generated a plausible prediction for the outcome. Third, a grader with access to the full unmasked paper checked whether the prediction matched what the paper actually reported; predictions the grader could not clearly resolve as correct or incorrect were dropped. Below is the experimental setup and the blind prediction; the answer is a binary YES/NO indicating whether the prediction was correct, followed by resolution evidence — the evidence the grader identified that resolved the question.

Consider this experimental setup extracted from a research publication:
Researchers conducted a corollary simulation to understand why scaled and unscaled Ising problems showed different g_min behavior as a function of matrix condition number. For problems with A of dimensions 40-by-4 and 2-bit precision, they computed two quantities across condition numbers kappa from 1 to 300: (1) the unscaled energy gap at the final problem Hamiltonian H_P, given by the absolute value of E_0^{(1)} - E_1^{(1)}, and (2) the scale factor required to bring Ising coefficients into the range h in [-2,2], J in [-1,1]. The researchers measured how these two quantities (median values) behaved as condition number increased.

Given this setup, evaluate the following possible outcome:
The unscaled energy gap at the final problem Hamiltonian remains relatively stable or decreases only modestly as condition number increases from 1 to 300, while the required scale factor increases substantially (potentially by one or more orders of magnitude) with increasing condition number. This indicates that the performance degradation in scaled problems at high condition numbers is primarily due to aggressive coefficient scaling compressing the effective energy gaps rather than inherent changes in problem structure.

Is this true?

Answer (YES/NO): NO